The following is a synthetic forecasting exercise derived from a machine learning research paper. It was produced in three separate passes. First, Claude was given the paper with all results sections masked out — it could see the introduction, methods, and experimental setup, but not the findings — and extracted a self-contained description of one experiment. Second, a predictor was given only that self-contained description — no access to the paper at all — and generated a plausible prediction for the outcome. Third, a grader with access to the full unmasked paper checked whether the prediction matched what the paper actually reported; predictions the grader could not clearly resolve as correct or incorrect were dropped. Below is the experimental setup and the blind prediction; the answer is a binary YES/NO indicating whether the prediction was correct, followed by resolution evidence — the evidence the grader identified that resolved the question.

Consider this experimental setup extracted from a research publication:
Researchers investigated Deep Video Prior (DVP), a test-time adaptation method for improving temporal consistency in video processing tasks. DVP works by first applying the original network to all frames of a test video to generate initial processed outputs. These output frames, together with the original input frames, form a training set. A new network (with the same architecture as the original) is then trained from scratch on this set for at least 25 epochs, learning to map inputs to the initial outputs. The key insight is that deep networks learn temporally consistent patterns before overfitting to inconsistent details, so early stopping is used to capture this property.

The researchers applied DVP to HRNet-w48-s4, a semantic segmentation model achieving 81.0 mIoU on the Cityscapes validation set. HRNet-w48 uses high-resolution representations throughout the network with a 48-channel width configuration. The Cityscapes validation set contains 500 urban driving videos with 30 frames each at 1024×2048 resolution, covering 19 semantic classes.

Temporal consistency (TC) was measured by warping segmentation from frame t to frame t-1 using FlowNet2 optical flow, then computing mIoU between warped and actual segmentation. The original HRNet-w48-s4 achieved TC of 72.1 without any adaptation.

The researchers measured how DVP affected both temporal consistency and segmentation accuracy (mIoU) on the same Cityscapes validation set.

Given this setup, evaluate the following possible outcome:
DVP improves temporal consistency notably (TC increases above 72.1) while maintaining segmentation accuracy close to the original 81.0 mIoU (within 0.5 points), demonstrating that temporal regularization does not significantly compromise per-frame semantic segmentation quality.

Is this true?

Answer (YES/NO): NO